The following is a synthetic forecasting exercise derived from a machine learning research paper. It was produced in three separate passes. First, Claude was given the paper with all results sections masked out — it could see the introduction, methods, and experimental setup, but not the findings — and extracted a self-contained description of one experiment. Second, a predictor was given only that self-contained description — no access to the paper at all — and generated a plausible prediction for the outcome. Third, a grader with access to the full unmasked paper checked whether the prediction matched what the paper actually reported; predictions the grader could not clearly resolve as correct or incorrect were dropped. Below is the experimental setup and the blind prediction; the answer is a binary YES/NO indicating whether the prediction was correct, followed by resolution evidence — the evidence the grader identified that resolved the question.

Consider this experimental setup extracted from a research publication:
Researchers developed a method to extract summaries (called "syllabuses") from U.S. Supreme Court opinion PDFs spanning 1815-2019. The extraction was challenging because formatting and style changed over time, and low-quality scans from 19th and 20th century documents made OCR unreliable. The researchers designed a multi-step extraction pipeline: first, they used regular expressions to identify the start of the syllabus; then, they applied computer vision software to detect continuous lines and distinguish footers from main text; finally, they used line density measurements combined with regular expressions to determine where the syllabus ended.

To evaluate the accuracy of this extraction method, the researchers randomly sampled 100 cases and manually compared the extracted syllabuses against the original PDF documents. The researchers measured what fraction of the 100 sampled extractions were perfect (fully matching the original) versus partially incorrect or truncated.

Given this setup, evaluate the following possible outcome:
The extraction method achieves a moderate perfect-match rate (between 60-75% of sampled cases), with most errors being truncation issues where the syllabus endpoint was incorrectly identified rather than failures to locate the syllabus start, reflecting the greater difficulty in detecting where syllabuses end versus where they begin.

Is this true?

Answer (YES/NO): NO